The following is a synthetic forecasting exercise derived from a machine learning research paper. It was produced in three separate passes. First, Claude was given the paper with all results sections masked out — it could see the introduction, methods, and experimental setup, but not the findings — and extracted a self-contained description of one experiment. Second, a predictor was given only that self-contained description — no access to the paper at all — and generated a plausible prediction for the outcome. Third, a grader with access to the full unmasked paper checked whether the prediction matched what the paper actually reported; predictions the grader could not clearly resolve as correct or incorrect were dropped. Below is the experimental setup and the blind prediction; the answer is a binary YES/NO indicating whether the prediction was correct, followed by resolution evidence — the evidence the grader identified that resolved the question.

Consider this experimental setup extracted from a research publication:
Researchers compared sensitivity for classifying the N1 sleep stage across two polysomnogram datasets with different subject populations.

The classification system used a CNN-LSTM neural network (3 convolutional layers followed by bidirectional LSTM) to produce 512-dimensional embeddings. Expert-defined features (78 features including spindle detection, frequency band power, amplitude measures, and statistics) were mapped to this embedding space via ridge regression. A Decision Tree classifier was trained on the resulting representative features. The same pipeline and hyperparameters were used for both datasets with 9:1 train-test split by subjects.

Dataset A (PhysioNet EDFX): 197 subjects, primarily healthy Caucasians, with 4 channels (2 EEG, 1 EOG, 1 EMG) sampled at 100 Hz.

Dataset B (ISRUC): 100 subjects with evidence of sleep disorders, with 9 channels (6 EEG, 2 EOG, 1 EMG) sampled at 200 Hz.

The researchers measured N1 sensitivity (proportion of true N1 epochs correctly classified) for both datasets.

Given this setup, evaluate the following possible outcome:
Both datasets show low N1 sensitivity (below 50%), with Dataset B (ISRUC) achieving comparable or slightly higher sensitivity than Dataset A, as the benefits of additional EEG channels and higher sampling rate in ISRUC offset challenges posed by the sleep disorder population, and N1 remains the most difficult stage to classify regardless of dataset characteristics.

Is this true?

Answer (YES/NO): NO